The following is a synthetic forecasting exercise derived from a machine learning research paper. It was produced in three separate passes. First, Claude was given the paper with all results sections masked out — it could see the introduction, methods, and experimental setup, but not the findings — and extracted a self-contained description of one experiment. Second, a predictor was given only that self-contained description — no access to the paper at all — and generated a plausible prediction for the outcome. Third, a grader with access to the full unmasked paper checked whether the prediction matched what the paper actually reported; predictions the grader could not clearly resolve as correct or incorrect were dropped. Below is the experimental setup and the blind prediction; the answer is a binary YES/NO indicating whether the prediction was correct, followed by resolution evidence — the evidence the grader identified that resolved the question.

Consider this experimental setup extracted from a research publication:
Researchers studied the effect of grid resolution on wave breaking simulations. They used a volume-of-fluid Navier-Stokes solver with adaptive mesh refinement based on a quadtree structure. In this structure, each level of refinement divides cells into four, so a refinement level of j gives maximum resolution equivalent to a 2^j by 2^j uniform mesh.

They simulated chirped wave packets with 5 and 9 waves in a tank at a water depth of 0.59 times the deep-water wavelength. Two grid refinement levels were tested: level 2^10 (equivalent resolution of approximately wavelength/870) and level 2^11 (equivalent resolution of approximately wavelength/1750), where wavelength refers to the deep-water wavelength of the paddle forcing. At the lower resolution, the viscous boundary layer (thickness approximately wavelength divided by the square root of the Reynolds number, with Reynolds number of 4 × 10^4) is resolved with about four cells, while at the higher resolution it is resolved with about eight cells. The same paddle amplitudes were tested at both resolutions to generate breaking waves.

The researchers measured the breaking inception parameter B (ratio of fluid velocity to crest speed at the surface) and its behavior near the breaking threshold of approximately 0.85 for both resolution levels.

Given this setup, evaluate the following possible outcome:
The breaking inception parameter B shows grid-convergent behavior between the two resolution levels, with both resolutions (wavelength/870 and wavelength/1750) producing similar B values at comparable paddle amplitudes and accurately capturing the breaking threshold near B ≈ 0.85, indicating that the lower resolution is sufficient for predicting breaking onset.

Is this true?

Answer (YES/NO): YES